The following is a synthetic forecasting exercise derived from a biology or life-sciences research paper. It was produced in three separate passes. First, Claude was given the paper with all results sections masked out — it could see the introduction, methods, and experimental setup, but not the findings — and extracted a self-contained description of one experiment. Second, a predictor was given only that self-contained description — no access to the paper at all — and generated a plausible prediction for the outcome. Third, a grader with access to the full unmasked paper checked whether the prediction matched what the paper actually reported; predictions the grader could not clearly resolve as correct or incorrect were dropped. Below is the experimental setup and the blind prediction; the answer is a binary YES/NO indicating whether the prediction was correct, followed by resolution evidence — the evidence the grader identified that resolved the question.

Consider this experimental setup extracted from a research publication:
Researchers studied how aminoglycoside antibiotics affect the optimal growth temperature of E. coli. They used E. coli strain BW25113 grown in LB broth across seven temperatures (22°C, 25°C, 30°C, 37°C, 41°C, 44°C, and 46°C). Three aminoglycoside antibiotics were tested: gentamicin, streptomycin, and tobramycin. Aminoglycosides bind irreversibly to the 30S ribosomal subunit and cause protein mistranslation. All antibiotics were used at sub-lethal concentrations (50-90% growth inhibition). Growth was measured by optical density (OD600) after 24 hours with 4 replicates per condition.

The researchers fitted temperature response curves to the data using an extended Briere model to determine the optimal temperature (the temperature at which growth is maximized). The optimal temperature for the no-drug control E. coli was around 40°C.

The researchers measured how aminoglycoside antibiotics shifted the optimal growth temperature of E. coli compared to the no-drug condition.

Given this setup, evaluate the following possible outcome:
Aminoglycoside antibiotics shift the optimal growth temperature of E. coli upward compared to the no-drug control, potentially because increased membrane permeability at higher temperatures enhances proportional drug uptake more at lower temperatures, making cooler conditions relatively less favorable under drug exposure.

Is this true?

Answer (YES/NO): NO